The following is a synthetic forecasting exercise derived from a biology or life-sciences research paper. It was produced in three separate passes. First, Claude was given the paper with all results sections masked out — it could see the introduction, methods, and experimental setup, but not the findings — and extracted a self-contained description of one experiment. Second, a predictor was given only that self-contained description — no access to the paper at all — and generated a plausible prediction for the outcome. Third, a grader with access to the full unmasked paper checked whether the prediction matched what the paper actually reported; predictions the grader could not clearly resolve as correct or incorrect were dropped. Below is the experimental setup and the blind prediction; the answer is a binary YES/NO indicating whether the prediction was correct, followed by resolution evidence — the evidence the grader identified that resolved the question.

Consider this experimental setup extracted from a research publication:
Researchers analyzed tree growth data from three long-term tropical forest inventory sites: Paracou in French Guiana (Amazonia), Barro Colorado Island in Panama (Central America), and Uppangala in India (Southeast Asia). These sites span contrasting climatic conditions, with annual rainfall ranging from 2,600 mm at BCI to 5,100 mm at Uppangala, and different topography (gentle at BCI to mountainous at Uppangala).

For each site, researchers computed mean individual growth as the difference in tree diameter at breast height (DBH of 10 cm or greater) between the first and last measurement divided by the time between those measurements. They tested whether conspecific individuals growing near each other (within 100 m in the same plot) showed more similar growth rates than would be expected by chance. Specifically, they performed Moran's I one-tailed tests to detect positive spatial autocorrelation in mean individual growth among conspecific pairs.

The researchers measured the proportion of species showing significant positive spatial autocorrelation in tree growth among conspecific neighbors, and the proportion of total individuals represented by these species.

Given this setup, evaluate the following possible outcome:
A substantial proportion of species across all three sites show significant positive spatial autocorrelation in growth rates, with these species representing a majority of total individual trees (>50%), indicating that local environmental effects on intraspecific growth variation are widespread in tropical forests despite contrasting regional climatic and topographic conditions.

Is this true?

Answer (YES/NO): NO